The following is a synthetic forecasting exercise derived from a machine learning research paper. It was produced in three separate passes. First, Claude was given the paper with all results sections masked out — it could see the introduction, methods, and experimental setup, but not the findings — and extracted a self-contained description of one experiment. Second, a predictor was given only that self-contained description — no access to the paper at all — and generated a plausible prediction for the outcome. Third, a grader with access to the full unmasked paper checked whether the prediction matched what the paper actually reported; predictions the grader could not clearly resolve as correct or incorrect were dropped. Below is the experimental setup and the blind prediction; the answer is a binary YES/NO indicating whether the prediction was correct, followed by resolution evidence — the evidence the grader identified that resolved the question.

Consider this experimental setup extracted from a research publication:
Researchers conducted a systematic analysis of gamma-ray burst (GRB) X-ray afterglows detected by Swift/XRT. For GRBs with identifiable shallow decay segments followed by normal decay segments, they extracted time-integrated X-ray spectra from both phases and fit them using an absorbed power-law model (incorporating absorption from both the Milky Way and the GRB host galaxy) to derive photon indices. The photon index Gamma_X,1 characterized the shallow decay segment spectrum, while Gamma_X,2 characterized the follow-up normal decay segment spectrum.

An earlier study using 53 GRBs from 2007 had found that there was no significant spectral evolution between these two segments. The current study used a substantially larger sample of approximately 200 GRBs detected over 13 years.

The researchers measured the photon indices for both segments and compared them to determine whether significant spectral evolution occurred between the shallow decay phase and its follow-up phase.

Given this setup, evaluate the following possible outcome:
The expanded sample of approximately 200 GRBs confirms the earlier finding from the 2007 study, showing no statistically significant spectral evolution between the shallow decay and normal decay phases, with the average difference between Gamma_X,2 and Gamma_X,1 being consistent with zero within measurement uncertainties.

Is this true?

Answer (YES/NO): YES